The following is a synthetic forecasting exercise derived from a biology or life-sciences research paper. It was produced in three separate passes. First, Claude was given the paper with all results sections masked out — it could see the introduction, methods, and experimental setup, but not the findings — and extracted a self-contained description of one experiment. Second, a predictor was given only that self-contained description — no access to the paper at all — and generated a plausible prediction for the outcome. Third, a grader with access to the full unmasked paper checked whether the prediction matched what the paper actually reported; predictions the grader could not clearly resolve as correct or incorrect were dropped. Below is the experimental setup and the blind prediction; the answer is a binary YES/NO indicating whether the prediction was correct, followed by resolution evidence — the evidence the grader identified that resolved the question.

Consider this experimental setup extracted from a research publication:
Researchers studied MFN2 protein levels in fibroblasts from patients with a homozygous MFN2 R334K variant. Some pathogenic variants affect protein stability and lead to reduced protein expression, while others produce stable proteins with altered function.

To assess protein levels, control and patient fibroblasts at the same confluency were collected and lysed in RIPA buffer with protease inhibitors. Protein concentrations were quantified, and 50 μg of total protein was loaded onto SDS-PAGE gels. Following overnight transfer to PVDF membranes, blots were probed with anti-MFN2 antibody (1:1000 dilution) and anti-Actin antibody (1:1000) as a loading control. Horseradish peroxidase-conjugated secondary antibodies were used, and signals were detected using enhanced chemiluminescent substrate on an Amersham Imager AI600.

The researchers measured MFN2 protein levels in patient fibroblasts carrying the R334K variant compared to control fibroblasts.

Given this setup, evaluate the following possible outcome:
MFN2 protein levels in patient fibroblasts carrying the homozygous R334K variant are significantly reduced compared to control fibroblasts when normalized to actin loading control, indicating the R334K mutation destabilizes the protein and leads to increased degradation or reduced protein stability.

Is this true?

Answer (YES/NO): NO